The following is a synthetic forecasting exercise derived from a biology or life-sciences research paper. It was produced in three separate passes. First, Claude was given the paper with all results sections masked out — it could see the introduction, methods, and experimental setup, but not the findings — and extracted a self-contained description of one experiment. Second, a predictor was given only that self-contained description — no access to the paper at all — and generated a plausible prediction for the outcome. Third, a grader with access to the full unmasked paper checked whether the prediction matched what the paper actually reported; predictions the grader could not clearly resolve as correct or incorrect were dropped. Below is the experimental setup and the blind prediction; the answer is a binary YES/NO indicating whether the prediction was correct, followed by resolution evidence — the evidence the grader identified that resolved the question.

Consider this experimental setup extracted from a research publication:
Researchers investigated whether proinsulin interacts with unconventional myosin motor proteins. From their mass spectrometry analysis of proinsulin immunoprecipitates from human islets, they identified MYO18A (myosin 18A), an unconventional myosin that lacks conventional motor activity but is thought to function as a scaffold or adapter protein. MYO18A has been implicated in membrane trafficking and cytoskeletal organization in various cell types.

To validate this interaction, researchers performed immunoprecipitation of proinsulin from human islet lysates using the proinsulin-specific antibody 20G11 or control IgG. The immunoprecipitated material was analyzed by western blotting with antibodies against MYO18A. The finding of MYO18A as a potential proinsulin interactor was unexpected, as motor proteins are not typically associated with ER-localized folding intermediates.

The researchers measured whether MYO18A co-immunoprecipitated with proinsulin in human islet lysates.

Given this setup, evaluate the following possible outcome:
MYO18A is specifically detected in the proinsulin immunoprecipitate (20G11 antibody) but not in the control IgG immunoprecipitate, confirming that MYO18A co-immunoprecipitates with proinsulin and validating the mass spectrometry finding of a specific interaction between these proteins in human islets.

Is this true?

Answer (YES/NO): YES